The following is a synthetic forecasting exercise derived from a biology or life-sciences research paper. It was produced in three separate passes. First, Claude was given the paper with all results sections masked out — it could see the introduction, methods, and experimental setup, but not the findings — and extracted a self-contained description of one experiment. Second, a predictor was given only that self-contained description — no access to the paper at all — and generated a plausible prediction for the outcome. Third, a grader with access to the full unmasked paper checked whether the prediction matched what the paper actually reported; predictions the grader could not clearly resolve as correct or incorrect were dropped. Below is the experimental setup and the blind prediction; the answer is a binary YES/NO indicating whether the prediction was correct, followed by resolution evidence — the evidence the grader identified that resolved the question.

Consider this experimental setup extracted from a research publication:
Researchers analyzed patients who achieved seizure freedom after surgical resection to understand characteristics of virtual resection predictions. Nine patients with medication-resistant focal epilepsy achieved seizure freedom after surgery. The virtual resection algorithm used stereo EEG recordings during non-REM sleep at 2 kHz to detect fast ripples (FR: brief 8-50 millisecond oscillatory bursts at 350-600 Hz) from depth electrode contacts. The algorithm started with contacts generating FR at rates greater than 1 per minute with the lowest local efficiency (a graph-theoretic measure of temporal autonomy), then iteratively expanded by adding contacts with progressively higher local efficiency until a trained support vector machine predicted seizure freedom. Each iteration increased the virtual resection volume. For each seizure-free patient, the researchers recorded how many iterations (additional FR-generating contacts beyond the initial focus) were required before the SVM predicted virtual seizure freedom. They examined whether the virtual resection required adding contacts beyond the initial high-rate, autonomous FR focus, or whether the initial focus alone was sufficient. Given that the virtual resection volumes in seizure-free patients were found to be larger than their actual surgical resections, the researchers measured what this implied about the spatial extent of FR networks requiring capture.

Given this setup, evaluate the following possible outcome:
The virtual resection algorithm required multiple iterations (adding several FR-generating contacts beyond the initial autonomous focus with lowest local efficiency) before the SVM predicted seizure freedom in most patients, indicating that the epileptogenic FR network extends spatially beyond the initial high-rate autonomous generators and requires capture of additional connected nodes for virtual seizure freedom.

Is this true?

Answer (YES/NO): YES